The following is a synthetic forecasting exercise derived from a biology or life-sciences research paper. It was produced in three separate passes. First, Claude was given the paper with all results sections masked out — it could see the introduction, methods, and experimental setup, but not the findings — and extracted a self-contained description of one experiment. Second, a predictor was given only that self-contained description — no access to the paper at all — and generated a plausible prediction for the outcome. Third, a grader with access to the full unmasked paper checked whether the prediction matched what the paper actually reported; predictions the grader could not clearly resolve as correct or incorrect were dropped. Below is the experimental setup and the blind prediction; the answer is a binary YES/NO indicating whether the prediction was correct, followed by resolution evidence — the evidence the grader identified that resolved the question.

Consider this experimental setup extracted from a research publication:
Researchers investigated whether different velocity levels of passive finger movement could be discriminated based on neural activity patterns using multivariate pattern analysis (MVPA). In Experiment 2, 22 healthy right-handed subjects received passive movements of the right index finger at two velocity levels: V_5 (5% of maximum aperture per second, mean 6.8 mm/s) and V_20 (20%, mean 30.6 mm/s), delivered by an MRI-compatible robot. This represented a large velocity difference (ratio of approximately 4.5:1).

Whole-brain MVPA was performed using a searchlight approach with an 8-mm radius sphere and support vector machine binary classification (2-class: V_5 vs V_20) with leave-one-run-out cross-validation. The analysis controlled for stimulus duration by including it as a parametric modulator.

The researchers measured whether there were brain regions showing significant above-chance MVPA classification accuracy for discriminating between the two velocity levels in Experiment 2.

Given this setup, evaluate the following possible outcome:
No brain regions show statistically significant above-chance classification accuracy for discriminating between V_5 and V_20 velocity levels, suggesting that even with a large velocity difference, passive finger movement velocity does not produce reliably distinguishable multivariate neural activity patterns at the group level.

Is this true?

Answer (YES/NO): YES